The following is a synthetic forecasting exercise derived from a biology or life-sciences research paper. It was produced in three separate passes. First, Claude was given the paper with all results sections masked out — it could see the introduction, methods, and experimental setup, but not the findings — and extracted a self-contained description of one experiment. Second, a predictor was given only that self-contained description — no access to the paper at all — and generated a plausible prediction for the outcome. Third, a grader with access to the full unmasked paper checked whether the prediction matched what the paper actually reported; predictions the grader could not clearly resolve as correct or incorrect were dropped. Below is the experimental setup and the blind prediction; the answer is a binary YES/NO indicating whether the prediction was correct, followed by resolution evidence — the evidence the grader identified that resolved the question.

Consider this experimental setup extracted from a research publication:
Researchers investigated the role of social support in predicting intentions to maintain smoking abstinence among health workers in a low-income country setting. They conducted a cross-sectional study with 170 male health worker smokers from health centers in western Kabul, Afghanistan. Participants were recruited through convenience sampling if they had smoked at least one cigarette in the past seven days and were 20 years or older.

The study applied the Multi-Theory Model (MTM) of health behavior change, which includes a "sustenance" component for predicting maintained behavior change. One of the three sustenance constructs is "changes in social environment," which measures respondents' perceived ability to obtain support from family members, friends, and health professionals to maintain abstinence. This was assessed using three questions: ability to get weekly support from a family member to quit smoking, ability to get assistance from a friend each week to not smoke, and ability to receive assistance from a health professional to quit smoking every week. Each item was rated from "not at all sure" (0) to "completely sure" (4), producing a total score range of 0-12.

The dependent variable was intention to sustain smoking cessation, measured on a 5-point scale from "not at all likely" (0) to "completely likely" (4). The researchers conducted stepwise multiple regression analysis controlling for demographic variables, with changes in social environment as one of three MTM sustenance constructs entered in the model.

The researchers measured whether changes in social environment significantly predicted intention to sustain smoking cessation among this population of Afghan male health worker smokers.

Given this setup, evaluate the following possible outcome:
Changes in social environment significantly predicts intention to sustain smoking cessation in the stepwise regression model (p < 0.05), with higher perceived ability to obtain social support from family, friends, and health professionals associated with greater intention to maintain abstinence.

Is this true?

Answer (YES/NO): NO